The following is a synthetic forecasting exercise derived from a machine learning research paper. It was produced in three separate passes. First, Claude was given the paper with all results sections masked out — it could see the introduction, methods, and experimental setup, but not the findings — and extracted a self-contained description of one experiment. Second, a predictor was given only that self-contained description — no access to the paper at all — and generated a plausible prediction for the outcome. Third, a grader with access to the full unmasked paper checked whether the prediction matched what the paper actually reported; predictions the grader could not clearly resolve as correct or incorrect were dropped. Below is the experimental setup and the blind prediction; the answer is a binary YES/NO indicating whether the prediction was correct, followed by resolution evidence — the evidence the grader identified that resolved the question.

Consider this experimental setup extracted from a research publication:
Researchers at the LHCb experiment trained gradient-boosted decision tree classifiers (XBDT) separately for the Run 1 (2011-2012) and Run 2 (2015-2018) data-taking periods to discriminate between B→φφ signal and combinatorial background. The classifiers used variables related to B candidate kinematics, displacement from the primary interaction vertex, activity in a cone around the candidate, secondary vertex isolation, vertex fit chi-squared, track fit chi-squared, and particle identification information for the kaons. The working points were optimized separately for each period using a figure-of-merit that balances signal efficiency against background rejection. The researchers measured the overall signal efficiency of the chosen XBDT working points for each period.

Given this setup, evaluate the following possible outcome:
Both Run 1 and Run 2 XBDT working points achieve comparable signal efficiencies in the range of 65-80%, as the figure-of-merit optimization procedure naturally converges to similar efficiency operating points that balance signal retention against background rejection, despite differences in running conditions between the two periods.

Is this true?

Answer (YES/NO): NO